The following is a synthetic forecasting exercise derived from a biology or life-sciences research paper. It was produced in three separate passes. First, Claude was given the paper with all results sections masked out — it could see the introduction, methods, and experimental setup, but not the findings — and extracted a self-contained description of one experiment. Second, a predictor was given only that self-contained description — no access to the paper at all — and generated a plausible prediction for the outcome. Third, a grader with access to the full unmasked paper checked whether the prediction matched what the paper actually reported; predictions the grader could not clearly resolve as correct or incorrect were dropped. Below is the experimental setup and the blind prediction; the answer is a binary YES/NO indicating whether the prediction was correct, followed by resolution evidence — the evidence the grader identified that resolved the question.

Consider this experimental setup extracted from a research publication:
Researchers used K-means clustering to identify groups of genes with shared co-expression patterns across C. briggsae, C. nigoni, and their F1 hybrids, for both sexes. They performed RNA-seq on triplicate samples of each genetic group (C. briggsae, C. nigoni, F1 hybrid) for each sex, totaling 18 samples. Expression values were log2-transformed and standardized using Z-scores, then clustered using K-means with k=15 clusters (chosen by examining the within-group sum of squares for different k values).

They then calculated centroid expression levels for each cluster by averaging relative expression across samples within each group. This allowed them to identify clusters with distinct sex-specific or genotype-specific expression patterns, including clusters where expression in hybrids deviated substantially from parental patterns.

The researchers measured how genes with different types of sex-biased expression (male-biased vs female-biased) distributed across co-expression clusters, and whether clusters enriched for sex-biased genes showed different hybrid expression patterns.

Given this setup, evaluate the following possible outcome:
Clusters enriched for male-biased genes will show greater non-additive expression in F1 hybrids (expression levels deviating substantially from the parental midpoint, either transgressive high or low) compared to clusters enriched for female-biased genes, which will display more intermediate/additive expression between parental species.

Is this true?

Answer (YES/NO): NO